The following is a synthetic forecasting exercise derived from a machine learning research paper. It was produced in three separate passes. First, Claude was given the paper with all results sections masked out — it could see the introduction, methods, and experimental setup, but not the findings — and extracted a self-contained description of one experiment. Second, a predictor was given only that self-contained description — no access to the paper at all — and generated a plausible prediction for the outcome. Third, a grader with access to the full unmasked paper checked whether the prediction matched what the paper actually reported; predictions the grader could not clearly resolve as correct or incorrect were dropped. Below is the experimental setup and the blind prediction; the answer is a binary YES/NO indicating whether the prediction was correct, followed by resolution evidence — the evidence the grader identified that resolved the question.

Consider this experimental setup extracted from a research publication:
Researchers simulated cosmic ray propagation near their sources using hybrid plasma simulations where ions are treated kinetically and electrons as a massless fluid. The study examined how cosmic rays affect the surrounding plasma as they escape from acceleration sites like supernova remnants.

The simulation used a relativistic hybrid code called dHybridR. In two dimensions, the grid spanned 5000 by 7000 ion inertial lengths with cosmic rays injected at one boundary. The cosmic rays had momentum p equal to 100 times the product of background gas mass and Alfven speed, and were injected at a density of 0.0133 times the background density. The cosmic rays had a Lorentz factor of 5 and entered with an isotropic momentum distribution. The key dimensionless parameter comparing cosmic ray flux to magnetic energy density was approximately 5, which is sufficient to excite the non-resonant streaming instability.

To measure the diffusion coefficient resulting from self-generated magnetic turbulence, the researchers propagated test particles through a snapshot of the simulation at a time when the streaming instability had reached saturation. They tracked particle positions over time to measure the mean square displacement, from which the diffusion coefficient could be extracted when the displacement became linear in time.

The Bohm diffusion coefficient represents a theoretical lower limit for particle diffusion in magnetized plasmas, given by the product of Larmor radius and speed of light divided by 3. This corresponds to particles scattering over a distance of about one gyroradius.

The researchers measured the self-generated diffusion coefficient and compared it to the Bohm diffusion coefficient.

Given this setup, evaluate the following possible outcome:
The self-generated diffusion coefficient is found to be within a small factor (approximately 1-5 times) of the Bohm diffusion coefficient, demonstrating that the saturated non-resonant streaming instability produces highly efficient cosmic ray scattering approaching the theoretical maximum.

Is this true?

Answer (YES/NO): YES